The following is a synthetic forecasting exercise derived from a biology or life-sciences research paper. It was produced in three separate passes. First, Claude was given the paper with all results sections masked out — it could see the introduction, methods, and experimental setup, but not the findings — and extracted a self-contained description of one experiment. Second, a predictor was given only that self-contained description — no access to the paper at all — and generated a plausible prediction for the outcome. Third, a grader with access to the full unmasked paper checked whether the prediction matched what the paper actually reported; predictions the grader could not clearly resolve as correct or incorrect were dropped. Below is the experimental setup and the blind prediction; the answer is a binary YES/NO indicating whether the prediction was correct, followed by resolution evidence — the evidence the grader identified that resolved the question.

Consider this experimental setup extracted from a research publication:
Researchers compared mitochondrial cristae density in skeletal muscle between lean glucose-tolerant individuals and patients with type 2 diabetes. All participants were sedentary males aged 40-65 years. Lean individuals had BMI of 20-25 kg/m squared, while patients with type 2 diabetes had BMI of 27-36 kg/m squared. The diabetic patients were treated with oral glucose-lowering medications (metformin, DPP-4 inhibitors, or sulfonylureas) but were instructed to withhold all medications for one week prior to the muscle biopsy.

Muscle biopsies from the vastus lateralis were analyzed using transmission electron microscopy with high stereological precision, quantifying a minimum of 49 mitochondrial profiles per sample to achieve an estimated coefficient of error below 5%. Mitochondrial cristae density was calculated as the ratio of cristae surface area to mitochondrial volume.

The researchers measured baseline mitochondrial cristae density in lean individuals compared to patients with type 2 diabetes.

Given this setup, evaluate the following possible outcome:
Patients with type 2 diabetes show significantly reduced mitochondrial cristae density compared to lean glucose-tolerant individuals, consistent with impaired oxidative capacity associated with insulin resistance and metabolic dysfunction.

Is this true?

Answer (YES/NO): NO